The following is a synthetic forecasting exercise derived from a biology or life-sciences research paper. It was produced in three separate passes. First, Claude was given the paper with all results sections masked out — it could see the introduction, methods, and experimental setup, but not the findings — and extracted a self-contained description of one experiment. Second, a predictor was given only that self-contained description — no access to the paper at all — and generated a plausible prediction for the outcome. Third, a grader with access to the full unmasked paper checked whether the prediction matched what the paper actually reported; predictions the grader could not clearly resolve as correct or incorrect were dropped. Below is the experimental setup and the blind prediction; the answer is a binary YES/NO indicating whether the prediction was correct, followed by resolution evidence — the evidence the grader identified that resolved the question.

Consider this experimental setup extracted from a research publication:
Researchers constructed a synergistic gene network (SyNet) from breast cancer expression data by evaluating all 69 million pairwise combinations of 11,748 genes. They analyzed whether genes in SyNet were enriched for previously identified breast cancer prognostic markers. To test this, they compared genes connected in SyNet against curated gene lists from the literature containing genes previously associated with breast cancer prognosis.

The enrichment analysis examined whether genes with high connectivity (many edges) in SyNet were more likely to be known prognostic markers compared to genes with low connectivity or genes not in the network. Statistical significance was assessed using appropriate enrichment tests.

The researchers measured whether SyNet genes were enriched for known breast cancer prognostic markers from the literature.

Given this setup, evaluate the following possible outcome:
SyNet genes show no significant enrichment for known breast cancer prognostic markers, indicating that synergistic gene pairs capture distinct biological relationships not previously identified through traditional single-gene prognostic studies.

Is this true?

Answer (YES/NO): NO